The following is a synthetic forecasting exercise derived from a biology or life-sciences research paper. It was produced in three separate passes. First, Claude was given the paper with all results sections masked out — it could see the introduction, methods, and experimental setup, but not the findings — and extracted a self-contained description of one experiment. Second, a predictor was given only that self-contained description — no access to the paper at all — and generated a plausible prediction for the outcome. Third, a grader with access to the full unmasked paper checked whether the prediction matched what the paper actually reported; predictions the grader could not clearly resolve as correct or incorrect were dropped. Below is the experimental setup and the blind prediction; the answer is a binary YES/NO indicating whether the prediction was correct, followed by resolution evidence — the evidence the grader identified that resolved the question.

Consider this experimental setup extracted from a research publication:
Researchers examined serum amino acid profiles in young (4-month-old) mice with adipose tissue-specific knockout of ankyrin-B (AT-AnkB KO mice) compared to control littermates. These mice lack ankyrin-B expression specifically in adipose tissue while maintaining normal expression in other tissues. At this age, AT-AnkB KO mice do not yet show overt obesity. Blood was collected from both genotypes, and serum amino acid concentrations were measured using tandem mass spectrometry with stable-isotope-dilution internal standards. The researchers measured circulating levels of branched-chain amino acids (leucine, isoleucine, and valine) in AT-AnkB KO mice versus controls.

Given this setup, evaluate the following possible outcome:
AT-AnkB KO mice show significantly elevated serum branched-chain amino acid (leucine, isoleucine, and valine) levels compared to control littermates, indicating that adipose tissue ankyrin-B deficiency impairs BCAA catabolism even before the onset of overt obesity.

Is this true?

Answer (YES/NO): YES